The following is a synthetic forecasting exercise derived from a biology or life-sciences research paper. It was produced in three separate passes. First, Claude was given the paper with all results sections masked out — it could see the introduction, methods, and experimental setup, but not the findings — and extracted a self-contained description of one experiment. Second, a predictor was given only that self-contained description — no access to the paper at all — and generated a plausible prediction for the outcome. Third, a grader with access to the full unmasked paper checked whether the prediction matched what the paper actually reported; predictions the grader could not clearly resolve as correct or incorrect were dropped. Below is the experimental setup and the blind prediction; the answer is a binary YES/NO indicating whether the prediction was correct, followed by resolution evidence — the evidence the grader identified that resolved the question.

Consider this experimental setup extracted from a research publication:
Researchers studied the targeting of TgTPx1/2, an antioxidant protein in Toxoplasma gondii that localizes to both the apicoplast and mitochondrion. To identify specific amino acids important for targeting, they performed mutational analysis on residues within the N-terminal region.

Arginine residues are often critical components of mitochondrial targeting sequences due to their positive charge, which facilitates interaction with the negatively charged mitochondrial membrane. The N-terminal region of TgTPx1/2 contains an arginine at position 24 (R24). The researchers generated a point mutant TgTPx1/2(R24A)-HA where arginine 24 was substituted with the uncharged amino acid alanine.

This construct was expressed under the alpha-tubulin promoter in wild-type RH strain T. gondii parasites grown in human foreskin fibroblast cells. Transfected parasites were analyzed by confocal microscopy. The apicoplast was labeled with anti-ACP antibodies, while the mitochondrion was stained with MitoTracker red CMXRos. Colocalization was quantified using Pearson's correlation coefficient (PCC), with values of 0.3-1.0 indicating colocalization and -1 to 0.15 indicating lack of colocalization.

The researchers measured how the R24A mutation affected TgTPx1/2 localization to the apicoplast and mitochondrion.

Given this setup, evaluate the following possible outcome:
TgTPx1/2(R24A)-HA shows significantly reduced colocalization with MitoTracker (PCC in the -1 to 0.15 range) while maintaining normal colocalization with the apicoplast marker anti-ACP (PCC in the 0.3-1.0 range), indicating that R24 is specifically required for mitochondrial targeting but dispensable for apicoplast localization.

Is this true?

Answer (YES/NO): YES